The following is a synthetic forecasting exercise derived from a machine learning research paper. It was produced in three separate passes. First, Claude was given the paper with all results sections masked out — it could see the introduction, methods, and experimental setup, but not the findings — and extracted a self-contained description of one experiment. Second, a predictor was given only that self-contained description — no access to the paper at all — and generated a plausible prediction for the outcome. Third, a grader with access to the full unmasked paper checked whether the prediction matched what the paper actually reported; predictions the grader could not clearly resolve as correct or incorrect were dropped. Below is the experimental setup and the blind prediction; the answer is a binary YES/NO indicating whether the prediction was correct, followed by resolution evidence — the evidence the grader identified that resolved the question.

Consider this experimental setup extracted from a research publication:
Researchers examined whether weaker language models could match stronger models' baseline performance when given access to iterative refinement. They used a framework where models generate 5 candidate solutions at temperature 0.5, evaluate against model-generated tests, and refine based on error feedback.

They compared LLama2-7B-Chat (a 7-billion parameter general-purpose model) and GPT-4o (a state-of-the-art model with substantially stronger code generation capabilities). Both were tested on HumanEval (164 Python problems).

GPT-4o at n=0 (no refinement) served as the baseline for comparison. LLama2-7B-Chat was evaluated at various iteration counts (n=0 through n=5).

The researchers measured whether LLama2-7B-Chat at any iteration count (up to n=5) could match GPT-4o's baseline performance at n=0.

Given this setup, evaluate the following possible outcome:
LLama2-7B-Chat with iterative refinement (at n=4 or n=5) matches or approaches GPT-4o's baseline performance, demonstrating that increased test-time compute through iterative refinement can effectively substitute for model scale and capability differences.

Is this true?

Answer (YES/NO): NO